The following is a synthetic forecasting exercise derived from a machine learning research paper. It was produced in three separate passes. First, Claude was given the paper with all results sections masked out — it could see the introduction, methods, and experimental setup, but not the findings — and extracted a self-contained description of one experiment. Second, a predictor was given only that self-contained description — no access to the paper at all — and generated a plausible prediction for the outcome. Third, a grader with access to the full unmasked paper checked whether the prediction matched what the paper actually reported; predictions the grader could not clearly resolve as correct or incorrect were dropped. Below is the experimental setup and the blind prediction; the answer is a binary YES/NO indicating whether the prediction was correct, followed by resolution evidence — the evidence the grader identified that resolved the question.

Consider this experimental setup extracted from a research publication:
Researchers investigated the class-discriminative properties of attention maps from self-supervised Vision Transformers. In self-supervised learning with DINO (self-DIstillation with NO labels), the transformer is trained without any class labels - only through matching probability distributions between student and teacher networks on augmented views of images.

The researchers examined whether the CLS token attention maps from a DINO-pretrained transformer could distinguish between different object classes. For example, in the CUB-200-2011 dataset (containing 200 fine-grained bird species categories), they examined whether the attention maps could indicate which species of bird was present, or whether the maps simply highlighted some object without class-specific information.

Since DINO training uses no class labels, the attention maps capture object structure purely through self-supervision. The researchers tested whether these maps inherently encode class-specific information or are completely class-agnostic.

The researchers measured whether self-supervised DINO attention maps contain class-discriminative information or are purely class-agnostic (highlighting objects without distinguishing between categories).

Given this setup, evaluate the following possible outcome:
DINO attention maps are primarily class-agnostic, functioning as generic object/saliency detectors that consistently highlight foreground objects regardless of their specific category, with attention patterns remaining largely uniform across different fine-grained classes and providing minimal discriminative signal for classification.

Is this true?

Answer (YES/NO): YES